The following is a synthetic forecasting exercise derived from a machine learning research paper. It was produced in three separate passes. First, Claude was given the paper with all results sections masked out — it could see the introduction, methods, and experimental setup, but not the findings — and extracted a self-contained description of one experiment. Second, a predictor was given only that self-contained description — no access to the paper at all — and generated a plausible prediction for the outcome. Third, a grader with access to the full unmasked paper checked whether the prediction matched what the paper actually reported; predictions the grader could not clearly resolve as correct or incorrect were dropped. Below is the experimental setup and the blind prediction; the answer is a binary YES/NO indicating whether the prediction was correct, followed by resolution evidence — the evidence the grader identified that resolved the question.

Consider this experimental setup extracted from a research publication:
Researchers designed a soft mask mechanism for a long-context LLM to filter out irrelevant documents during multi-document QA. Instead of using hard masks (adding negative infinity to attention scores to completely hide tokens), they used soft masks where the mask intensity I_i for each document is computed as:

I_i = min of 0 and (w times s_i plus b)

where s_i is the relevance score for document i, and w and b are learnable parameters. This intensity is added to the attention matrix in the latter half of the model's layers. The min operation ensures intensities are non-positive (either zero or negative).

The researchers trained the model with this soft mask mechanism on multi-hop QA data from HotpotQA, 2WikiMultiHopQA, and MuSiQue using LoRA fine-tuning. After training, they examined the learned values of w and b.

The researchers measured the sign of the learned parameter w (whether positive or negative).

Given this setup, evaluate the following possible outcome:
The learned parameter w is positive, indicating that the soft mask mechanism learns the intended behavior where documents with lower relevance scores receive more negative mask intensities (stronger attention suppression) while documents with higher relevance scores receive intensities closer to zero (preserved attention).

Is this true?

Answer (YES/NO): YES